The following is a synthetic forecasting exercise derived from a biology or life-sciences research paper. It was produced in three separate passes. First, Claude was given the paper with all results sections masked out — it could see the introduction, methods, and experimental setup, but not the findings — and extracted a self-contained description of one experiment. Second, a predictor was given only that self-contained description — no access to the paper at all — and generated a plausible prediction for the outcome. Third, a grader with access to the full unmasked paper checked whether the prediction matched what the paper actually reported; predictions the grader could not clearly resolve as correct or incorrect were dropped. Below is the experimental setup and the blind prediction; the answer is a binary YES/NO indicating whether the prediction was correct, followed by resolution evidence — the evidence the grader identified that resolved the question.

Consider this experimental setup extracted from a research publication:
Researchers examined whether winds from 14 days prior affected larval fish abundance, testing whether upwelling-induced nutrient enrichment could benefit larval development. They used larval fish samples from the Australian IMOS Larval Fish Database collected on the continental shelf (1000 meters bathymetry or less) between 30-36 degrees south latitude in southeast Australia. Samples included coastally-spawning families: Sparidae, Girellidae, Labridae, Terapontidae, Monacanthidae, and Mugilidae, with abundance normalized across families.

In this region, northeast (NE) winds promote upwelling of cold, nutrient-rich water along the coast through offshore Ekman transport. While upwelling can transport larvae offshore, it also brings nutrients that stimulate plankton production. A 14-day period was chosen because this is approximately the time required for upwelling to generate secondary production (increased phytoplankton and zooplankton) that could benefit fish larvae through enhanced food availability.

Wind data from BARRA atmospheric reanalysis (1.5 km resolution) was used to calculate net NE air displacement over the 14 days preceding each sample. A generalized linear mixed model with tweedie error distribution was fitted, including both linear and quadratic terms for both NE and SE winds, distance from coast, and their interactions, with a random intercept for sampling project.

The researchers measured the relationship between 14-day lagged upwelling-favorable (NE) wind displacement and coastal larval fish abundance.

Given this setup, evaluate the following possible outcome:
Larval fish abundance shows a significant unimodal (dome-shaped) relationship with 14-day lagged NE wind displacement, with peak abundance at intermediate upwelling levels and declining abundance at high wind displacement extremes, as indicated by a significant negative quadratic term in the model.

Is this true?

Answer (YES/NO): NO